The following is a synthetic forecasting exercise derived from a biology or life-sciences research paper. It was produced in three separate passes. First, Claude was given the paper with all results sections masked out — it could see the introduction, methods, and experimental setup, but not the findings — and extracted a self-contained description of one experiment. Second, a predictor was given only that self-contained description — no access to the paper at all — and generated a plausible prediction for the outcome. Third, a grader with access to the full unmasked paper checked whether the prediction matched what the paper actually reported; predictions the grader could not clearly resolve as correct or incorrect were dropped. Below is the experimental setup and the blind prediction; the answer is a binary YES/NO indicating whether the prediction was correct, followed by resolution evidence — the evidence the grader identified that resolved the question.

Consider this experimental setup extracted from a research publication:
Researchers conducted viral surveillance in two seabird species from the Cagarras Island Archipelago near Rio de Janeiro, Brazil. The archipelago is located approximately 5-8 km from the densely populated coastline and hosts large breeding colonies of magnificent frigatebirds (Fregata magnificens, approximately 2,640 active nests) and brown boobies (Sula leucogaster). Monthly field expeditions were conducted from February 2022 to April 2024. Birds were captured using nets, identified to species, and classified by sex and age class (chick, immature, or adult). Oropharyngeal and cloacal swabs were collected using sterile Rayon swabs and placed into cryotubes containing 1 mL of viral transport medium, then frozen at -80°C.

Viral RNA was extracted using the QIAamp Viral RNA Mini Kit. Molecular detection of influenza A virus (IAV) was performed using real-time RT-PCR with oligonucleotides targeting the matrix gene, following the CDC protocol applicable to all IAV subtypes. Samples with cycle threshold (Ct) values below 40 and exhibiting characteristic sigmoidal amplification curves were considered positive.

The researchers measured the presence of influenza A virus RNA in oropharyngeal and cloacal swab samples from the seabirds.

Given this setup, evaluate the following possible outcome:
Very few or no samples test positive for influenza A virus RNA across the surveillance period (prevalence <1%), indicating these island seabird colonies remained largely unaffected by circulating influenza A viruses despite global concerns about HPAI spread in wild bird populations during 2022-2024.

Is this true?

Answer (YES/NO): YES